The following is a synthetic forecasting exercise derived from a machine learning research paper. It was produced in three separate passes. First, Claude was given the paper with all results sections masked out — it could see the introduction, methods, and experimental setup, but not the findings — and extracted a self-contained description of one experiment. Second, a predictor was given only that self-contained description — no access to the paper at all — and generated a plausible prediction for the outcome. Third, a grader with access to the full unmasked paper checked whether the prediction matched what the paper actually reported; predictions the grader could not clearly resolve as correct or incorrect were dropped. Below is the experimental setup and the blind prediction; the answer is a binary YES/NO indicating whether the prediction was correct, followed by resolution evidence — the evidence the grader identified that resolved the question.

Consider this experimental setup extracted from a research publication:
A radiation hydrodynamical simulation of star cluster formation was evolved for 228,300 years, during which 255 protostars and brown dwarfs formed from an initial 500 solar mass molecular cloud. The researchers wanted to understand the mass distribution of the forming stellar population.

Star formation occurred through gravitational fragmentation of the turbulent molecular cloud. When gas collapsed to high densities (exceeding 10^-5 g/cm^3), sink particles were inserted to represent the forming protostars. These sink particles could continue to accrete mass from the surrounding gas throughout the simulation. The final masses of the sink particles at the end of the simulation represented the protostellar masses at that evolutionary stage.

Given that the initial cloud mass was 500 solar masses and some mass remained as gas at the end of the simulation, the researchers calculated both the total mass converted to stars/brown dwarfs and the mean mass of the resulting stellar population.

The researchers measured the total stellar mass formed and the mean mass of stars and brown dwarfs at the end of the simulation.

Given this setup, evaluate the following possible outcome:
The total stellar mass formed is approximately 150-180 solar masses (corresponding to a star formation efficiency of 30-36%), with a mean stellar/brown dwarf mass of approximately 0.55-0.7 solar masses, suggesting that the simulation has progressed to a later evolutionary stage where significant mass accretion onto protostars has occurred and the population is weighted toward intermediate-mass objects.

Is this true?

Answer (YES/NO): NO